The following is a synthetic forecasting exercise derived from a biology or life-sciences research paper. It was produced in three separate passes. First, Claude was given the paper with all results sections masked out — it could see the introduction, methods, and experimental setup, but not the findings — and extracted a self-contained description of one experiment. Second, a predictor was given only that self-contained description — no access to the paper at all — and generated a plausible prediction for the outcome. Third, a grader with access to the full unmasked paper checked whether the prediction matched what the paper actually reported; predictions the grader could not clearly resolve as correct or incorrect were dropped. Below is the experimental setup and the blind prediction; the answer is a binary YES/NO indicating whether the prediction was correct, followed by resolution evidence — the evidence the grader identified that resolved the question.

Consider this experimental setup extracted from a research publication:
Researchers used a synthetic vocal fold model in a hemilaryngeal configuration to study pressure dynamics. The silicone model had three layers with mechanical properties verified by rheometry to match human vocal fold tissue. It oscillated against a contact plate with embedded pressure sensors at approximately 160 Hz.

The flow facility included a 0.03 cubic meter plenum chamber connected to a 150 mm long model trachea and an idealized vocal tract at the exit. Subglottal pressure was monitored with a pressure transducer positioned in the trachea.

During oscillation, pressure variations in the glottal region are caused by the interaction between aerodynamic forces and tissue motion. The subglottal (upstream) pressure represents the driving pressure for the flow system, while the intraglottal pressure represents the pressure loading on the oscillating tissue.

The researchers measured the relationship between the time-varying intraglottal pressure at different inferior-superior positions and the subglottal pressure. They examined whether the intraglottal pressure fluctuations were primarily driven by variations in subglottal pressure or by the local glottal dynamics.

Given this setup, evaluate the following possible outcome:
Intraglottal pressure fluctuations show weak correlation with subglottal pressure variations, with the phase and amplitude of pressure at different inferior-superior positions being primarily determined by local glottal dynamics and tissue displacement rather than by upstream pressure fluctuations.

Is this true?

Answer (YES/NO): YES